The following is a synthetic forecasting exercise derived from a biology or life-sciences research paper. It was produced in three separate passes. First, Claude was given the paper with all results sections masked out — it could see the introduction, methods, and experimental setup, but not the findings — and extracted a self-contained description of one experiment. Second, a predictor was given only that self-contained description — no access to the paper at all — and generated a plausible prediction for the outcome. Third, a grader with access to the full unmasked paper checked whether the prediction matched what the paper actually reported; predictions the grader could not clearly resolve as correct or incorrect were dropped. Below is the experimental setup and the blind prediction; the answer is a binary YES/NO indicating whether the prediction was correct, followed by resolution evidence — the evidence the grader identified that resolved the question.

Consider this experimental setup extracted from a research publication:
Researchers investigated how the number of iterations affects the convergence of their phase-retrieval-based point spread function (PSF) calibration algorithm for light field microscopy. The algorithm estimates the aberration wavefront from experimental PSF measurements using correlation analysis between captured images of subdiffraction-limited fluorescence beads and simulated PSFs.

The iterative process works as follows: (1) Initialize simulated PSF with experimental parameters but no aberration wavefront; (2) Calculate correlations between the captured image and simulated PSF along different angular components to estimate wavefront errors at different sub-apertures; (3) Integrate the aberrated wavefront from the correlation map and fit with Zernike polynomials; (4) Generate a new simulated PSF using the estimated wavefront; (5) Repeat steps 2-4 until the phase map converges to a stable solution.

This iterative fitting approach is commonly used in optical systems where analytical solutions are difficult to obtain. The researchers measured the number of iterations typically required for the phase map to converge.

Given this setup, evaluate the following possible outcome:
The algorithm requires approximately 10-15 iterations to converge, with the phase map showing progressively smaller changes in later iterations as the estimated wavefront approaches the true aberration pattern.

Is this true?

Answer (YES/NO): NO